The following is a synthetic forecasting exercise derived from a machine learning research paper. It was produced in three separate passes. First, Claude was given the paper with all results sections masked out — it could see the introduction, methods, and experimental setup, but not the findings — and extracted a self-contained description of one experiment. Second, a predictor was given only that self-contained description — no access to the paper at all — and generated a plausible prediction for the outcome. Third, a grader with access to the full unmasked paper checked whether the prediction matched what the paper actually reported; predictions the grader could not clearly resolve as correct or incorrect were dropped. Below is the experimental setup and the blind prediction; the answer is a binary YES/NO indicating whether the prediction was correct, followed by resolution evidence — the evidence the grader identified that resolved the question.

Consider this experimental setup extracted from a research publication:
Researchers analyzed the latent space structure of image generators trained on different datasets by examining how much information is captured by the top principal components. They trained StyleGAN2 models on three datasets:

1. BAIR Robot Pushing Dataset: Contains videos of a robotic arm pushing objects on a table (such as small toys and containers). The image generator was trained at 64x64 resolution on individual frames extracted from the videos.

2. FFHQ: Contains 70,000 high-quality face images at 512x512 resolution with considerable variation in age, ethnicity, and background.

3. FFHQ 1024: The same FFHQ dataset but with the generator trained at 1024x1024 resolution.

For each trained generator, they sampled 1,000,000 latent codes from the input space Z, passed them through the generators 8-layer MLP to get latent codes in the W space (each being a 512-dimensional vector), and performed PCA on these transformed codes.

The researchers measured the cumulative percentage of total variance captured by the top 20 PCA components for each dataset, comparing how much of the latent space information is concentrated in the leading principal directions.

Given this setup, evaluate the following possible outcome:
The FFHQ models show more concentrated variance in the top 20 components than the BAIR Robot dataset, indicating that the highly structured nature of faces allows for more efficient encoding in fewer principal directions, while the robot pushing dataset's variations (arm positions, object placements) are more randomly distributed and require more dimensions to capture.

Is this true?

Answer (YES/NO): NO